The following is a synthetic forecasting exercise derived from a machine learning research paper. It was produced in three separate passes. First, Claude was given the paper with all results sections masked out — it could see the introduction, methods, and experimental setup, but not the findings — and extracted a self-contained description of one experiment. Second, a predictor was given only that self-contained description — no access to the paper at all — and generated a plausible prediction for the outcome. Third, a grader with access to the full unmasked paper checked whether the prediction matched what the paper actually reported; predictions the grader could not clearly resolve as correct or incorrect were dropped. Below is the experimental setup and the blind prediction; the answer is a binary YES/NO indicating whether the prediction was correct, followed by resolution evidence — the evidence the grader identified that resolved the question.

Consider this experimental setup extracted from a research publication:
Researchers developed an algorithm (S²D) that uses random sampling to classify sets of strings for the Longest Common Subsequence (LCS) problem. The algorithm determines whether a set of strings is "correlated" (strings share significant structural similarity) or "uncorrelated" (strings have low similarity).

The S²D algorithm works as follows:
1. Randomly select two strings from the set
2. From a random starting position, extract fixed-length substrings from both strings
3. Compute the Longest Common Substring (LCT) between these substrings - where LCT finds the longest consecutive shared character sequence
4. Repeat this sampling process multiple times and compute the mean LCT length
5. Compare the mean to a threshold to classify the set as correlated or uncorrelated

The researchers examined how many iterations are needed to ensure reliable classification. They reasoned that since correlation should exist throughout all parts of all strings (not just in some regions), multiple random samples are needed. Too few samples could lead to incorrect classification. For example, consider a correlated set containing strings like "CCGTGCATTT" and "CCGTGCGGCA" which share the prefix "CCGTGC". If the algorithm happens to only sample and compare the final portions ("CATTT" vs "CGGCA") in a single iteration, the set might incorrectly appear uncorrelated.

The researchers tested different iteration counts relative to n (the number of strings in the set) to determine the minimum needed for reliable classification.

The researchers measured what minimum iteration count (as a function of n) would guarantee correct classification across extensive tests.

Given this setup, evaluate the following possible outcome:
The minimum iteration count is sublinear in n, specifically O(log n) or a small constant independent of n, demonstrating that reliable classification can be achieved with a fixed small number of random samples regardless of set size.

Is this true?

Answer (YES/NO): NO